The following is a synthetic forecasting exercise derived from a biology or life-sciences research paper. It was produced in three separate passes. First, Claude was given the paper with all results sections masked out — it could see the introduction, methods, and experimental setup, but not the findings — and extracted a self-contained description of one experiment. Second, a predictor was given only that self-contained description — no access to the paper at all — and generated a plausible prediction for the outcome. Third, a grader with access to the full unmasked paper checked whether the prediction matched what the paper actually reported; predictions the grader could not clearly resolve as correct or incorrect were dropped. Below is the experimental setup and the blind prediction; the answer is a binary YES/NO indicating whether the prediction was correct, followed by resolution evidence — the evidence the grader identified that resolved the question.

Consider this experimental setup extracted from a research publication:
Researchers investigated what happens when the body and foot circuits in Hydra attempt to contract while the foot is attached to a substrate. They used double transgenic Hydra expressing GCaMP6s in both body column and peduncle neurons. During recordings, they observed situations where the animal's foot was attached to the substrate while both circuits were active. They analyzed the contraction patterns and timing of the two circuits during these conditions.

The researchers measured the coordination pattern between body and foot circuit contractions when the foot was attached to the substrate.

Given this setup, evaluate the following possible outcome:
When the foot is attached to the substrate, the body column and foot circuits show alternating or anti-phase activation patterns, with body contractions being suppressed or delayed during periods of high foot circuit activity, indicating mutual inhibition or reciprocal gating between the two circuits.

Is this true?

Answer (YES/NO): NO